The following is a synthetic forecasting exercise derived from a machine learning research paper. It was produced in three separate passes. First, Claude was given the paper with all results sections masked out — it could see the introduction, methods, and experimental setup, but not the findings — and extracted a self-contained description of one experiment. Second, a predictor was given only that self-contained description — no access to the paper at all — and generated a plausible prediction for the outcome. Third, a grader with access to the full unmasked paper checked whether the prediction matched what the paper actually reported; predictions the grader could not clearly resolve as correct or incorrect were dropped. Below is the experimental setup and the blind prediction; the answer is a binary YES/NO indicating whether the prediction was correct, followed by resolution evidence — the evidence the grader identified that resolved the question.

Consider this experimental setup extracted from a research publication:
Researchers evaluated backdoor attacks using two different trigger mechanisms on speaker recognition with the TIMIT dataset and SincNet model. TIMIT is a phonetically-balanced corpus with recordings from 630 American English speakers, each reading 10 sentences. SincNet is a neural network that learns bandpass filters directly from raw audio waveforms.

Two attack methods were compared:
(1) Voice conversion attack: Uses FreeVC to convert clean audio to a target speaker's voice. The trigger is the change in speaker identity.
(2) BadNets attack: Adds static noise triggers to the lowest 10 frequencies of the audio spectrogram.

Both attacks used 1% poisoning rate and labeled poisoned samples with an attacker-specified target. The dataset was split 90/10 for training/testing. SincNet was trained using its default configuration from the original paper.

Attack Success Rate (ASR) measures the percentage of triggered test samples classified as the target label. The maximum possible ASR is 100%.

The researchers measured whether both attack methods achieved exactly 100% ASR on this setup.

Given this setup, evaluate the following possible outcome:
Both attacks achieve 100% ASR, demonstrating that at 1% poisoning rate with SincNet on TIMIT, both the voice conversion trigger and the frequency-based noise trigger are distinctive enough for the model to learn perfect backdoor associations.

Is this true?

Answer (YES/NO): YES